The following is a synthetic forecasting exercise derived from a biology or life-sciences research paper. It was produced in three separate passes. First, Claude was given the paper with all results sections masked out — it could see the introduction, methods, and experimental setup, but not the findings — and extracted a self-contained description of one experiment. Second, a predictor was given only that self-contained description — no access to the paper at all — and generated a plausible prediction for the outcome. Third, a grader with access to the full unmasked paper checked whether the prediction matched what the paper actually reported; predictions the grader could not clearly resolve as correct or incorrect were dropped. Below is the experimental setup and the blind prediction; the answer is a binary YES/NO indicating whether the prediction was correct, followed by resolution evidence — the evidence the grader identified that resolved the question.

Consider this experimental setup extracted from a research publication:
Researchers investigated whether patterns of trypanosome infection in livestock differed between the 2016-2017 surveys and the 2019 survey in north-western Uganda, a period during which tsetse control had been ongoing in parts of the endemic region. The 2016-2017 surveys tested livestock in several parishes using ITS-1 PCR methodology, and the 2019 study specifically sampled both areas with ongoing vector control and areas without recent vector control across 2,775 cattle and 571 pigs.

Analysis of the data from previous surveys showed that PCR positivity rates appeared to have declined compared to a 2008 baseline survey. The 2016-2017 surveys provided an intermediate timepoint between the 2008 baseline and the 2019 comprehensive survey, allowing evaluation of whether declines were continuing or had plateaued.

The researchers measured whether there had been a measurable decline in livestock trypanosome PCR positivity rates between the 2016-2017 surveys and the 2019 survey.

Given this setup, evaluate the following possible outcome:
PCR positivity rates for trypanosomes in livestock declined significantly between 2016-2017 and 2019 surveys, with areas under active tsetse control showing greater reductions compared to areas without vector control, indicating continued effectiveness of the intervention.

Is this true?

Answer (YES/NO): NO